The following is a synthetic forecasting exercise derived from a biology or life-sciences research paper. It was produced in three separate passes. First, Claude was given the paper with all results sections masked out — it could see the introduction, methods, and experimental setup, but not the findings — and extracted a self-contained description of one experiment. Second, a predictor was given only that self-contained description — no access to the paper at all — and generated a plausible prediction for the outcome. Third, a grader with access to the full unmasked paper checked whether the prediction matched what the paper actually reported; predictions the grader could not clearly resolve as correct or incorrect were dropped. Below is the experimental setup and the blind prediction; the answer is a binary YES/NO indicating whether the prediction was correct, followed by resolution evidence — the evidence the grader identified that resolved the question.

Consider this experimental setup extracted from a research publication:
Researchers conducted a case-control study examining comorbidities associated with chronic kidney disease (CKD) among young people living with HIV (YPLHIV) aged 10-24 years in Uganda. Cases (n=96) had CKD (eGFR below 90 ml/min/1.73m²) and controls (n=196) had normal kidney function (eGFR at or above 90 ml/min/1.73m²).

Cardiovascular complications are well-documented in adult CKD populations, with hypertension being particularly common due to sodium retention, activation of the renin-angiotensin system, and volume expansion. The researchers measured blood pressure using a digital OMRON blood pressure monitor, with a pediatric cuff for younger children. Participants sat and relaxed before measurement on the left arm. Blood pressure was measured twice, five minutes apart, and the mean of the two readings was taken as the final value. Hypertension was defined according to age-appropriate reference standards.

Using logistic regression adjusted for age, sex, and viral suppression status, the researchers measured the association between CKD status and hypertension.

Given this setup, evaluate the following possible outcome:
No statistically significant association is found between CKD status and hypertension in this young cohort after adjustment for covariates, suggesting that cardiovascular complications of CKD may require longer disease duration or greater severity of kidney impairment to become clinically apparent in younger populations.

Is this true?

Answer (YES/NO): YES